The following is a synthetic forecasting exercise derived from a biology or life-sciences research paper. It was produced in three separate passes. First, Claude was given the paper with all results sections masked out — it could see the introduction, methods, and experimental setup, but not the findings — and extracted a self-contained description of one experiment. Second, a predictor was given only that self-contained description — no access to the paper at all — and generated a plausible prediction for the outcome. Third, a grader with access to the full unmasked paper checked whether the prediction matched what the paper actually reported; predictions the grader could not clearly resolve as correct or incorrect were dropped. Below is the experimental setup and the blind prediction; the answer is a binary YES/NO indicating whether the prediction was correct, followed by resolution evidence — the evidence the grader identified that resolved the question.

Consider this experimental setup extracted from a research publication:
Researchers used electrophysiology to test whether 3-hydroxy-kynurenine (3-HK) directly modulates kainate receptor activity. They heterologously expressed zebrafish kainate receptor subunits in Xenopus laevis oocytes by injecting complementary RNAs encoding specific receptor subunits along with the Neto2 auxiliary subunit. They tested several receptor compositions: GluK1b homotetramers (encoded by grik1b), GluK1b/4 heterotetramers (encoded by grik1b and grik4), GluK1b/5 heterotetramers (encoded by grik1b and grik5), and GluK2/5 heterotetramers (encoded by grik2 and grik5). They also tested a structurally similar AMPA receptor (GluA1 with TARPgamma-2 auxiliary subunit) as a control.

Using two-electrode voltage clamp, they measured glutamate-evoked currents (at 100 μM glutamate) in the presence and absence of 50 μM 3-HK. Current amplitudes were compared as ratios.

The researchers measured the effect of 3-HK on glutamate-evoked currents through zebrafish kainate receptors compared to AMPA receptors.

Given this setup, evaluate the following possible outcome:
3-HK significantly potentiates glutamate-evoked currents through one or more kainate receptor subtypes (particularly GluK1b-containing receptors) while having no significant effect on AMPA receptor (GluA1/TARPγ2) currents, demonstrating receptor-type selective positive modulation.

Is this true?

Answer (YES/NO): NO